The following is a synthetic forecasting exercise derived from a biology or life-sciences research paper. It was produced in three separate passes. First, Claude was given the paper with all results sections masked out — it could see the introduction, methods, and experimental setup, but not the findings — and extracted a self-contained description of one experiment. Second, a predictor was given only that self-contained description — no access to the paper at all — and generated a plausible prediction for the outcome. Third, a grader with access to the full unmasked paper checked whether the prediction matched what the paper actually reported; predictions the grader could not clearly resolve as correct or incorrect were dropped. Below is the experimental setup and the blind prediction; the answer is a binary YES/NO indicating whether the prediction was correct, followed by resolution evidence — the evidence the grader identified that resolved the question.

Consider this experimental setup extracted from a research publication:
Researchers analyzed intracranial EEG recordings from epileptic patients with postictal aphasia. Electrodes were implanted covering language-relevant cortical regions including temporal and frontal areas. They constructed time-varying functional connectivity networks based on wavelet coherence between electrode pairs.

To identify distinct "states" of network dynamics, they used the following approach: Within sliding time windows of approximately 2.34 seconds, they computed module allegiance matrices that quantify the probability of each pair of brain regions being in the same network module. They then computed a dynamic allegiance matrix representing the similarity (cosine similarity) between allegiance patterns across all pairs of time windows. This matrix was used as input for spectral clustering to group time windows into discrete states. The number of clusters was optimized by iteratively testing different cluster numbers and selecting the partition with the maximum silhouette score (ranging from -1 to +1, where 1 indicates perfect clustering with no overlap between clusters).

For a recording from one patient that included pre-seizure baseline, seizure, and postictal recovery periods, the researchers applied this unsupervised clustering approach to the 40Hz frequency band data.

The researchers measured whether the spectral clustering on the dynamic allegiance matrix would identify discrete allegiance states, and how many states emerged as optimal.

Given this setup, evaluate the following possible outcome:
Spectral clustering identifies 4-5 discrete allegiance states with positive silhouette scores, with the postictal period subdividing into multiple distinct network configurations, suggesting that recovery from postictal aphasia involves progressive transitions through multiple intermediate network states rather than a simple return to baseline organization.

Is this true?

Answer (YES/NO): YES